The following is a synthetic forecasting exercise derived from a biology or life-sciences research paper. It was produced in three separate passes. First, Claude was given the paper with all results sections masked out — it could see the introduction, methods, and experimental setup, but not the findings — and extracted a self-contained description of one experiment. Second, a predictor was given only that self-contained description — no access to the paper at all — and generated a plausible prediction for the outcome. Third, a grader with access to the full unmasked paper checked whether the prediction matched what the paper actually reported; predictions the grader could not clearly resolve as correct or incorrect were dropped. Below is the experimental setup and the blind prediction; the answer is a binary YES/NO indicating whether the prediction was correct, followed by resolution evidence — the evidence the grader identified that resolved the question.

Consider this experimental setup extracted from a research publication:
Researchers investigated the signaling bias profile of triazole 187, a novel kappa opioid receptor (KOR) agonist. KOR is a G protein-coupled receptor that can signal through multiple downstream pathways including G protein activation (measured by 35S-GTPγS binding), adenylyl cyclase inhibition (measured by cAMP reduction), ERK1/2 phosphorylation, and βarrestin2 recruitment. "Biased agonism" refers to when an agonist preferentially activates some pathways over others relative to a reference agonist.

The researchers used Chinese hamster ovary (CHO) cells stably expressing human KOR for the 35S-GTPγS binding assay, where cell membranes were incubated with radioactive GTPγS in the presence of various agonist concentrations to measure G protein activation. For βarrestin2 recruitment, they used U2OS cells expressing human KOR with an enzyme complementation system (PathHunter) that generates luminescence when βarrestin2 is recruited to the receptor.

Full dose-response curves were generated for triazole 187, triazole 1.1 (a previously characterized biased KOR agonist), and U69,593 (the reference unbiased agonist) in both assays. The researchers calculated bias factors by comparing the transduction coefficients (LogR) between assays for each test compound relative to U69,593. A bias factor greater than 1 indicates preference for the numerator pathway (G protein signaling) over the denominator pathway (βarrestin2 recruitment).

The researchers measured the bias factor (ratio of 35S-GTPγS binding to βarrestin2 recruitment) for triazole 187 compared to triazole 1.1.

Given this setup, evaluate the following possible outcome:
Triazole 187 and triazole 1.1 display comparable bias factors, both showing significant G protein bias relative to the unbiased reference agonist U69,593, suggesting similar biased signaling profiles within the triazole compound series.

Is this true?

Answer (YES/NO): YES